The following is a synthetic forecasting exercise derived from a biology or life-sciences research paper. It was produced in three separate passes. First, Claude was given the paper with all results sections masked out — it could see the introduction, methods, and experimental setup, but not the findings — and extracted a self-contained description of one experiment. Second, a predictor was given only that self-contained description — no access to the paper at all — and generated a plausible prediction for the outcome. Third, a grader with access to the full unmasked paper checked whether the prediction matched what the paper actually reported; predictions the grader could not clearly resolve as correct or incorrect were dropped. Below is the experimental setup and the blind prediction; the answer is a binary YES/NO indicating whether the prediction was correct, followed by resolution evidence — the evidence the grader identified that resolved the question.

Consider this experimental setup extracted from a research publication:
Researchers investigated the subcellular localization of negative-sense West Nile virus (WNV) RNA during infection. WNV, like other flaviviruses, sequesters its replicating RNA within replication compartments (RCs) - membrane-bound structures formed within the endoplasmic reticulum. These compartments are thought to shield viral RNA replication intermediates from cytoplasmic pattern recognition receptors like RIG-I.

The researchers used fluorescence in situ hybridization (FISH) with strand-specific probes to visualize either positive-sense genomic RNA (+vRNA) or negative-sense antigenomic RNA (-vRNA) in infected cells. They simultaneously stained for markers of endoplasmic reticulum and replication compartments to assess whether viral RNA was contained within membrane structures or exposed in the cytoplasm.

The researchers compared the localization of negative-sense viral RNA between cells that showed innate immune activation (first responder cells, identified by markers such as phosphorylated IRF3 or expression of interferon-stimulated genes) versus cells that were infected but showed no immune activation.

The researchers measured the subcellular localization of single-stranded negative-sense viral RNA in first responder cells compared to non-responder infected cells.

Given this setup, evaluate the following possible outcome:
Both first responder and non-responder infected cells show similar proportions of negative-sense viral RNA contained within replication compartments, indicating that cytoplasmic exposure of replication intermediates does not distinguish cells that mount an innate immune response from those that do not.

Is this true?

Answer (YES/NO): NO